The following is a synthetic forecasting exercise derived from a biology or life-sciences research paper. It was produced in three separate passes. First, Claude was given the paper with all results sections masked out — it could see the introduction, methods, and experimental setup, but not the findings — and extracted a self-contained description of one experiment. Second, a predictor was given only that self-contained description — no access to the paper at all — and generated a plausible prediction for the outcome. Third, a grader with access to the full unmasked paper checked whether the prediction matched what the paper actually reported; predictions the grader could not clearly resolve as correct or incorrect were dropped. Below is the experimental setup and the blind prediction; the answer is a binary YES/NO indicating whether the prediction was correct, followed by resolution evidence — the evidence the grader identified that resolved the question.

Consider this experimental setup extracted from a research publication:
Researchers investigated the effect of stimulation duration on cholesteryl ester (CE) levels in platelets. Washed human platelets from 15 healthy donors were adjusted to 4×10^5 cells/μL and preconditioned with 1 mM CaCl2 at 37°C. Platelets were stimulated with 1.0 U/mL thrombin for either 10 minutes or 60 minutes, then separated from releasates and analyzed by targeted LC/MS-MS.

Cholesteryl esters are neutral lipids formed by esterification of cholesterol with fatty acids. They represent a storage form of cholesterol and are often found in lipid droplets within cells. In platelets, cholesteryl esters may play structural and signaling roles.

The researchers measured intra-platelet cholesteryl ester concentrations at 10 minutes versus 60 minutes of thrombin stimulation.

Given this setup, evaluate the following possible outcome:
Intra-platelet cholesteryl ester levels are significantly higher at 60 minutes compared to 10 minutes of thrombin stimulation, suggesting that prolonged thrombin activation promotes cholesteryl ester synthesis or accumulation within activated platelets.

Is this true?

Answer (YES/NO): NO